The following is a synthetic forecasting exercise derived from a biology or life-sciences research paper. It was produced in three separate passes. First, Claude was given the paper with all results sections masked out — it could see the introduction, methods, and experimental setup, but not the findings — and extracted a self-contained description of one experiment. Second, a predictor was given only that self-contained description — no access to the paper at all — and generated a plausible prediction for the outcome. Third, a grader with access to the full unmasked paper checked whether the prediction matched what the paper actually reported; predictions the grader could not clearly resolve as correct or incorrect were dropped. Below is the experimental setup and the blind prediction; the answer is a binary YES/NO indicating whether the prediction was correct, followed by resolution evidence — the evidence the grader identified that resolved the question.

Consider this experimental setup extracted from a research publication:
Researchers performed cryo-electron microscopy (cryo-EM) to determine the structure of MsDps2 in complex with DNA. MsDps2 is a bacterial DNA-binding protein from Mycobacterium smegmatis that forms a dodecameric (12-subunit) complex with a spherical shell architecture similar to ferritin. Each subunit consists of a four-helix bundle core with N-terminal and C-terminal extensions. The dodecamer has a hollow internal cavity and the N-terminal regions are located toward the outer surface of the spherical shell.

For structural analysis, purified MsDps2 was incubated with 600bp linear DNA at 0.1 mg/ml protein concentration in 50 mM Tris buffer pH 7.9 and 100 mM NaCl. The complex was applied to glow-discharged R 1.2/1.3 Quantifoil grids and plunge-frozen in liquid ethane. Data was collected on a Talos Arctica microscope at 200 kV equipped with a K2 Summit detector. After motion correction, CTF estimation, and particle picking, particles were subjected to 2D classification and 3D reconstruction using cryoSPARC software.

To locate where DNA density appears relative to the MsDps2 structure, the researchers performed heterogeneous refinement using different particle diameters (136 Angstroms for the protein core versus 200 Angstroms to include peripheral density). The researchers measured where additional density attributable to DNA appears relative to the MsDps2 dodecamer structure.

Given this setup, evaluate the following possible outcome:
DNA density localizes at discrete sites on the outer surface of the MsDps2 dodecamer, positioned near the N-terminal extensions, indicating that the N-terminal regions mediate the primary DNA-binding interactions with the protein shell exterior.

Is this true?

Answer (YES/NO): YES